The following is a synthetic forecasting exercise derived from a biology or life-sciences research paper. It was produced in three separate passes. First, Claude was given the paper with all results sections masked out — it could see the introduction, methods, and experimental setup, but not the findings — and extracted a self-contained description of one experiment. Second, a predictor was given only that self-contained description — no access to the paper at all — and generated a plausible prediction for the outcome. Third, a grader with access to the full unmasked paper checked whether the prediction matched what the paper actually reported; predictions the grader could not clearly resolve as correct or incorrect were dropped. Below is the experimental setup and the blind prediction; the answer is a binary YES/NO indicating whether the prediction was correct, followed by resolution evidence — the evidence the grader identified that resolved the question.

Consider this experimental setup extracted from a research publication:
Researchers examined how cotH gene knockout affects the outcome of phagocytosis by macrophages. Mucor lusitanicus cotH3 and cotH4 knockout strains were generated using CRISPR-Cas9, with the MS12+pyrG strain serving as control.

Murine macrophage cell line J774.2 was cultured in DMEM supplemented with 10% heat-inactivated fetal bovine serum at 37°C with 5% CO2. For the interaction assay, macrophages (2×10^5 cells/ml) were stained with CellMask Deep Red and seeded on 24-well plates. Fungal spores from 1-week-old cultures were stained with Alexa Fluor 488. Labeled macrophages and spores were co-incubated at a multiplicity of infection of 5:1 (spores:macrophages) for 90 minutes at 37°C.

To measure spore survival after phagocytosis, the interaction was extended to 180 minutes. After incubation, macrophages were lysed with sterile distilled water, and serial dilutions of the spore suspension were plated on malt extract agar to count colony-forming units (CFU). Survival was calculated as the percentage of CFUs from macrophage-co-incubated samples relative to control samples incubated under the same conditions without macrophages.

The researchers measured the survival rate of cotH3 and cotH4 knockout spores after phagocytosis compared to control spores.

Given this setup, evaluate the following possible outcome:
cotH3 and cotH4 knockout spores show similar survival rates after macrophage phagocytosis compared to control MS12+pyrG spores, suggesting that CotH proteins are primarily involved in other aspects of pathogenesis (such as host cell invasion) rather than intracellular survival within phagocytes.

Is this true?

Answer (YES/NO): YES